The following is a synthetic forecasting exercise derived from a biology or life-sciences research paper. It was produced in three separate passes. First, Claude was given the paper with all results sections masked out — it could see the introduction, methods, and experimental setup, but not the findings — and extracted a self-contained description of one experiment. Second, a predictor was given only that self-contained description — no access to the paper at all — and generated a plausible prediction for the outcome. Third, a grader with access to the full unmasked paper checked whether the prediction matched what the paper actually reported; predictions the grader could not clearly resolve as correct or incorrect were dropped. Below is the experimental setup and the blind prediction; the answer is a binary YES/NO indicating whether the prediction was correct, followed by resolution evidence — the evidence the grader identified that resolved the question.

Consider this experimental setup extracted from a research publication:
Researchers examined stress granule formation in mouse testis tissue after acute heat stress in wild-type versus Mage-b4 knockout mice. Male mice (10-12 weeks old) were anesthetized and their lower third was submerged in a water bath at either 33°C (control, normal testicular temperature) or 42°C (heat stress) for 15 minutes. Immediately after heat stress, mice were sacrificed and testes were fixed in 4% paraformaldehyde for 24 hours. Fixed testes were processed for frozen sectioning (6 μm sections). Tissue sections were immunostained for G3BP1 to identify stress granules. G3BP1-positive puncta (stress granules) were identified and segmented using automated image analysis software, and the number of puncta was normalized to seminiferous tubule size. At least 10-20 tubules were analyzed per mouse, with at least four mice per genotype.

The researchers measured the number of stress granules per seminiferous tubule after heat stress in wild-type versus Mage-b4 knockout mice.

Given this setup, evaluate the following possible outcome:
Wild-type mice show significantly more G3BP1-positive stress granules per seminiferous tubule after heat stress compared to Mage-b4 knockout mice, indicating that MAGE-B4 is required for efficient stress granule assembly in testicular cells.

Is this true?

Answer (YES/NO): NO